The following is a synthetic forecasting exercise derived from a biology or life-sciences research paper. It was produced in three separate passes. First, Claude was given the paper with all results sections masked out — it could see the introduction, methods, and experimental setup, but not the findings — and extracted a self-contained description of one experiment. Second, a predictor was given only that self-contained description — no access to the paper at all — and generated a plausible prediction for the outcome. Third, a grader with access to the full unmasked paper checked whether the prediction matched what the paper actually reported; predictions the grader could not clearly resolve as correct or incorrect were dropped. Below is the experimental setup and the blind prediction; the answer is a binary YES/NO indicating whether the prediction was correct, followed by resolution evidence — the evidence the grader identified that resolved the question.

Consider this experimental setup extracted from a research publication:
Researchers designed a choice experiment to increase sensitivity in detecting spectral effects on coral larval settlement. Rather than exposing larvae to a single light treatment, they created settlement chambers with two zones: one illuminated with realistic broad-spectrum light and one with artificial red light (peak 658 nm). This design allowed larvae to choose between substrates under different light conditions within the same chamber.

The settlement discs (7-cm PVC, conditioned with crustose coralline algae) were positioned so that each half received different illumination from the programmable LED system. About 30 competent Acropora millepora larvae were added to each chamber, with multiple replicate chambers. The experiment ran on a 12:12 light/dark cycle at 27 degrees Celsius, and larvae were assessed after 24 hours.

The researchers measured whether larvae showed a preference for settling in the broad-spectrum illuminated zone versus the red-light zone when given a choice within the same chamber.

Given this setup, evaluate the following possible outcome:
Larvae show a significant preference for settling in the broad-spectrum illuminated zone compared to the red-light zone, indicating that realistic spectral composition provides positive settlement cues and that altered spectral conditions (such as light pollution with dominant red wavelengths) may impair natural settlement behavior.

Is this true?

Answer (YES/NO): NO